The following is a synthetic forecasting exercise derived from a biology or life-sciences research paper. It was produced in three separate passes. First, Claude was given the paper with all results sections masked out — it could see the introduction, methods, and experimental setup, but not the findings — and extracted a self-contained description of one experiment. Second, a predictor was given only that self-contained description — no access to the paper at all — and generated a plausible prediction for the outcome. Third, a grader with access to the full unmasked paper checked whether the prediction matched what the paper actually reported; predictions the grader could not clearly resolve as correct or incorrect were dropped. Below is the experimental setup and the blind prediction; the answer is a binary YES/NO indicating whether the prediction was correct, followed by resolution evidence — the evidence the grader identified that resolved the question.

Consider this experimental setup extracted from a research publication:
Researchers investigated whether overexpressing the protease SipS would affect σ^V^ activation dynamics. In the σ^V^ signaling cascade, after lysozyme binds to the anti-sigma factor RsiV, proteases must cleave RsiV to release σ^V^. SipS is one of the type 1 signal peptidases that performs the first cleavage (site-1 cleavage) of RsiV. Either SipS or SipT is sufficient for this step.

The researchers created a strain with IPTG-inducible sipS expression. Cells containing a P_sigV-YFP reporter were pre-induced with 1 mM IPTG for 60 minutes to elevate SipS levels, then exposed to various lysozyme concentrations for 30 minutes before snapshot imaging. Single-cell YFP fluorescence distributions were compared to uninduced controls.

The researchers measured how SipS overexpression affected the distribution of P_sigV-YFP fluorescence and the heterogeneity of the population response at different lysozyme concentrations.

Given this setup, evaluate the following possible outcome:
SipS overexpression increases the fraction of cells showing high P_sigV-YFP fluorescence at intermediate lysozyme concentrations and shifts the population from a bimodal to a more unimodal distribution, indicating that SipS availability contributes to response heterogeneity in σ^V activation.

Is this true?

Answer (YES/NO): NO